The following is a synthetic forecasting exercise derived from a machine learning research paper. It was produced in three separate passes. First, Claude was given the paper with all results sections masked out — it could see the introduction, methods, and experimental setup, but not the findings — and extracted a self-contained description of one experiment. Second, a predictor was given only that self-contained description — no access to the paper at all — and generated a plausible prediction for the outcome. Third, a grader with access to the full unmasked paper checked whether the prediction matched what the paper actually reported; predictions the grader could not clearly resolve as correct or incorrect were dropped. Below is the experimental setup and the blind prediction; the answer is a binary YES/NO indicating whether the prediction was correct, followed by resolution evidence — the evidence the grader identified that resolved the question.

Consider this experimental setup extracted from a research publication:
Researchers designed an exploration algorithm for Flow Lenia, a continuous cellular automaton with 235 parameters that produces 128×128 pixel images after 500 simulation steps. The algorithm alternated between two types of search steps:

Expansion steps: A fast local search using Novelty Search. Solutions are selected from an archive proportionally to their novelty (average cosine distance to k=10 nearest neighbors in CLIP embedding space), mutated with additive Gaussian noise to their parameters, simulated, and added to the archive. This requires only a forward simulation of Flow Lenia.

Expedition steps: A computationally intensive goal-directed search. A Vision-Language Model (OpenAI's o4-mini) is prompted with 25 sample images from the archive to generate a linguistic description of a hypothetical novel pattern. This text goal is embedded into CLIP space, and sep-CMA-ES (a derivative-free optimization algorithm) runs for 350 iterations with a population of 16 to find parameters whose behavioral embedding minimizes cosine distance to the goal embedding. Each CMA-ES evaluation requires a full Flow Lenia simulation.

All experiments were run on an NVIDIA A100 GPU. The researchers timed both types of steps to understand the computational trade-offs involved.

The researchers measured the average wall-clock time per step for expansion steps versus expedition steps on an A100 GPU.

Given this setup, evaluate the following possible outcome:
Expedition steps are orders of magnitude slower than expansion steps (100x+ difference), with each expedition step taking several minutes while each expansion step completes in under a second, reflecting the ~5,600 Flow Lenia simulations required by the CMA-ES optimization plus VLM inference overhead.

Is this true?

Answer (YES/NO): YES